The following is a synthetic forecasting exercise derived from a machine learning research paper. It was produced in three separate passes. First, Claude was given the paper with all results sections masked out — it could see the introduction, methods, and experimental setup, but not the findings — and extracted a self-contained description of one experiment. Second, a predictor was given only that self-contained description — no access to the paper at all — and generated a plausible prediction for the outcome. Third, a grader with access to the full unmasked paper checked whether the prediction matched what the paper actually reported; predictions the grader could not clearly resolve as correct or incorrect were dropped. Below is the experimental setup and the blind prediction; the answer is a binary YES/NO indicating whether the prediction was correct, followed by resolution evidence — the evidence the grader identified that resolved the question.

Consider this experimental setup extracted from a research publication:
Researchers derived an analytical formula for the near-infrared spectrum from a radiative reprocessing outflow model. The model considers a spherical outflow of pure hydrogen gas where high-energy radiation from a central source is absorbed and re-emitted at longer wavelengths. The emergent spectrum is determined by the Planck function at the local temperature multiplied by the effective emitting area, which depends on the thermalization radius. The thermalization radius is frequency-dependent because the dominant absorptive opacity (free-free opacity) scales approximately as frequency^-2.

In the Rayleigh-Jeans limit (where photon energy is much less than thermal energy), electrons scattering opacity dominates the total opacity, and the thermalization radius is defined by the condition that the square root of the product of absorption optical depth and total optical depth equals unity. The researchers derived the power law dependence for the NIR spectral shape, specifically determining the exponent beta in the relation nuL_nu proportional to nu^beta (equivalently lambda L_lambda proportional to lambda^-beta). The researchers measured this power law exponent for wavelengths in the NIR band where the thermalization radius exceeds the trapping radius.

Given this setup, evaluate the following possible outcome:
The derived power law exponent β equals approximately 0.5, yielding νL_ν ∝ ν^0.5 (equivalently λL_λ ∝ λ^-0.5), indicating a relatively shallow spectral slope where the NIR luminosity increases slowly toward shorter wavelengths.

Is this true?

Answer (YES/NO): NO